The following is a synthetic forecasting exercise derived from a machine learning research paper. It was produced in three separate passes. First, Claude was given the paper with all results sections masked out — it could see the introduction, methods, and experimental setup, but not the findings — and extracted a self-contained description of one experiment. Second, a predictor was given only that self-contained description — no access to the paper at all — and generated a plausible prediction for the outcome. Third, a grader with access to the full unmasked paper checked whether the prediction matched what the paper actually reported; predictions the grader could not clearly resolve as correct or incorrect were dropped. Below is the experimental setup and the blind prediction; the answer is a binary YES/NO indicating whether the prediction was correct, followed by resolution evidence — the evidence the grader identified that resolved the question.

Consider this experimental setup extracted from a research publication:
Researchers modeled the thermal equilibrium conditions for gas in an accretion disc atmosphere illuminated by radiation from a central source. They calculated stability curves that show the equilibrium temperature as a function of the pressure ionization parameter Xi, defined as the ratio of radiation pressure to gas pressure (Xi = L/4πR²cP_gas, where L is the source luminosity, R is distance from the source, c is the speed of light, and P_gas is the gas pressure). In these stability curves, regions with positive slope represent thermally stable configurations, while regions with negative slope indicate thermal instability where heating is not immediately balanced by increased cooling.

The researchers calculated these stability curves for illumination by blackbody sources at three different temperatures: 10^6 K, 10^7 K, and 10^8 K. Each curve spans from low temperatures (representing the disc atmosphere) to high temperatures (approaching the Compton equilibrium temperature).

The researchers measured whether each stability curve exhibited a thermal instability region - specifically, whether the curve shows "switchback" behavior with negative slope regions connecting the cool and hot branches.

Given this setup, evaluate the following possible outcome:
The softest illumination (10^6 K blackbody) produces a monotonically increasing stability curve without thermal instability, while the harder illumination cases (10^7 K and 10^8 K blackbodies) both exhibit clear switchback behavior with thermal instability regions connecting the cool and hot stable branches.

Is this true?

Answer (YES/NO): YES